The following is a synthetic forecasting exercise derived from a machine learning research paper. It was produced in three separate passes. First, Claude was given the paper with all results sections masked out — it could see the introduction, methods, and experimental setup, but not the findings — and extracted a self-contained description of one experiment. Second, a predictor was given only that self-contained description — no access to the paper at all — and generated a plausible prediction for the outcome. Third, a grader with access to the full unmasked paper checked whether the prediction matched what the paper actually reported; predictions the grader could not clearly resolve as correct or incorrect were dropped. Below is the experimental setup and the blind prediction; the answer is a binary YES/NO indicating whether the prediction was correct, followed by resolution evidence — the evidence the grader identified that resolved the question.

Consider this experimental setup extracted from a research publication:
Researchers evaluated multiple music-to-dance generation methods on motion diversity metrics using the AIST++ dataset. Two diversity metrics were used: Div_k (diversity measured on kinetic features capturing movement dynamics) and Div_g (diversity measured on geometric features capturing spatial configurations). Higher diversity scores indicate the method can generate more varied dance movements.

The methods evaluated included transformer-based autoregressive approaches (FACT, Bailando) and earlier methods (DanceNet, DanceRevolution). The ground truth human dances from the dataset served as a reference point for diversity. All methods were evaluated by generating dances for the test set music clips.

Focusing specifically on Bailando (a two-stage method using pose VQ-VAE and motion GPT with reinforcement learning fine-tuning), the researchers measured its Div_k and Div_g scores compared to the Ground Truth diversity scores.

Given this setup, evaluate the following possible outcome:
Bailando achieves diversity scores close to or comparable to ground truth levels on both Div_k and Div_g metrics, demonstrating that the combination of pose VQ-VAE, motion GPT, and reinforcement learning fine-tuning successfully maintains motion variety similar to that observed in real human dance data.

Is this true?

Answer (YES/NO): YES